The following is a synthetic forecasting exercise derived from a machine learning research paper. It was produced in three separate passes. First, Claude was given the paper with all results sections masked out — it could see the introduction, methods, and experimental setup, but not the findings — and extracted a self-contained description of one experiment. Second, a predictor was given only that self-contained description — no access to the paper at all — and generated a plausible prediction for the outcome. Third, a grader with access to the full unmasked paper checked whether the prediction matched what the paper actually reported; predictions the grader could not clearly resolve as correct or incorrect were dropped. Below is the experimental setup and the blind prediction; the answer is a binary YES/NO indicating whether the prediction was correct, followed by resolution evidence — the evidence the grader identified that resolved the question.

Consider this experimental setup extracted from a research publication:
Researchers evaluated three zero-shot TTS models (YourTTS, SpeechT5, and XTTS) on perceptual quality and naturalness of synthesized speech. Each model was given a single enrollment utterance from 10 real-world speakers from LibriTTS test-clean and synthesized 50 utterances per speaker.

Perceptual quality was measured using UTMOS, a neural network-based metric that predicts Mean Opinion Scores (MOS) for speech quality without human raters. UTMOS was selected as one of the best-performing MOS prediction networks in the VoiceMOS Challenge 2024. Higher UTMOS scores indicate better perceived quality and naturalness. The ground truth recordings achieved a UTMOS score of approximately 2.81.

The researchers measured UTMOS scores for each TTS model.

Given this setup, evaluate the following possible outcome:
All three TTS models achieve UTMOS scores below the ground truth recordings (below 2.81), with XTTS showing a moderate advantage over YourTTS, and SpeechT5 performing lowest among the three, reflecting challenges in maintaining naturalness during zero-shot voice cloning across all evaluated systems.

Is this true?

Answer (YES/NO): YES